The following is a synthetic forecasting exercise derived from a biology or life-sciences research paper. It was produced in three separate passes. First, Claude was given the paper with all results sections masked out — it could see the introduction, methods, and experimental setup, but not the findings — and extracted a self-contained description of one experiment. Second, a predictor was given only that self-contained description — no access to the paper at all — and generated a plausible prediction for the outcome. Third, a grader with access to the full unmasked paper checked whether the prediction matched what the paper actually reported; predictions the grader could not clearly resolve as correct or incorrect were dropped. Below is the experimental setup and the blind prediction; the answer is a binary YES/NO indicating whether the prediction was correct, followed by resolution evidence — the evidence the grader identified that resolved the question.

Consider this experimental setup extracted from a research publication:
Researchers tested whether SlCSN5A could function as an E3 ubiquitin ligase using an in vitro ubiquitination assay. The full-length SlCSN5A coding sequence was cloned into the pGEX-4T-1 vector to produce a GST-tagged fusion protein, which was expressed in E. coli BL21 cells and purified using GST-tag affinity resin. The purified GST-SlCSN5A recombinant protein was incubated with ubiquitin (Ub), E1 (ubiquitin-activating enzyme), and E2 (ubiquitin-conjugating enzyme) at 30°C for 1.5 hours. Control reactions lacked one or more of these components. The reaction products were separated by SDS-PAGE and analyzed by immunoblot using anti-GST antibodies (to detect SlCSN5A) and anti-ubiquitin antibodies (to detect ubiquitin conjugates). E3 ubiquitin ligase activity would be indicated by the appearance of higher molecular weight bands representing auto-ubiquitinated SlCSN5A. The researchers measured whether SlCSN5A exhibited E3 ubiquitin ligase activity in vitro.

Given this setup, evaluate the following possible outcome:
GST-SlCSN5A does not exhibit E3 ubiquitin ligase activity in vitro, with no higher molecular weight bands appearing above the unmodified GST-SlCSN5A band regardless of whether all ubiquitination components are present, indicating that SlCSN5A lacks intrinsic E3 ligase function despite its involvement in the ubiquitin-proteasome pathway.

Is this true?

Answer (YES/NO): YES